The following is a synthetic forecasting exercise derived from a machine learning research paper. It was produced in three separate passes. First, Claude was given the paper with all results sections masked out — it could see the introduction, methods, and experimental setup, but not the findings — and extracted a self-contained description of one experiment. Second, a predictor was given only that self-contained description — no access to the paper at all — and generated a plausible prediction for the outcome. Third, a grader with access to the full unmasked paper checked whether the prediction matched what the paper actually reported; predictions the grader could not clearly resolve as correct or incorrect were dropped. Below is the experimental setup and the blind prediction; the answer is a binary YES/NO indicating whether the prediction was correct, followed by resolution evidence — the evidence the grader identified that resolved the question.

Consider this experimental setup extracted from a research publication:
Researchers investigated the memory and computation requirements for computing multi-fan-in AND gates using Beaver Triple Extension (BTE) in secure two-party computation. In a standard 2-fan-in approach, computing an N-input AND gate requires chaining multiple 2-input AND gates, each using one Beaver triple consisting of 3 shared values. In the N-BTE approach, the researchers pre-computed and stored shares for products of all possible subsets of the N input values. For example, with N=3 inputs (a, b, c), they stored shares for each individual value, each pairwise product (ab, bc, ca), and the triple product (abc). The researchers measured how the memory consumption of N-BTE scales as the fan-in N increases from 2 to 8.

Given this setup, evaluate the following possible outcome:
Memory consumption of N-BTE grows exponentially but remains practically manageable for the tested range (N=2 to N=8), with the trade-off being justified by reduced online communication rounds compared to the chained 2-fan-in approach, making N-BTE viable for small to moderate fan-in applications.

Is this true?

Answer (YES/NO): YES